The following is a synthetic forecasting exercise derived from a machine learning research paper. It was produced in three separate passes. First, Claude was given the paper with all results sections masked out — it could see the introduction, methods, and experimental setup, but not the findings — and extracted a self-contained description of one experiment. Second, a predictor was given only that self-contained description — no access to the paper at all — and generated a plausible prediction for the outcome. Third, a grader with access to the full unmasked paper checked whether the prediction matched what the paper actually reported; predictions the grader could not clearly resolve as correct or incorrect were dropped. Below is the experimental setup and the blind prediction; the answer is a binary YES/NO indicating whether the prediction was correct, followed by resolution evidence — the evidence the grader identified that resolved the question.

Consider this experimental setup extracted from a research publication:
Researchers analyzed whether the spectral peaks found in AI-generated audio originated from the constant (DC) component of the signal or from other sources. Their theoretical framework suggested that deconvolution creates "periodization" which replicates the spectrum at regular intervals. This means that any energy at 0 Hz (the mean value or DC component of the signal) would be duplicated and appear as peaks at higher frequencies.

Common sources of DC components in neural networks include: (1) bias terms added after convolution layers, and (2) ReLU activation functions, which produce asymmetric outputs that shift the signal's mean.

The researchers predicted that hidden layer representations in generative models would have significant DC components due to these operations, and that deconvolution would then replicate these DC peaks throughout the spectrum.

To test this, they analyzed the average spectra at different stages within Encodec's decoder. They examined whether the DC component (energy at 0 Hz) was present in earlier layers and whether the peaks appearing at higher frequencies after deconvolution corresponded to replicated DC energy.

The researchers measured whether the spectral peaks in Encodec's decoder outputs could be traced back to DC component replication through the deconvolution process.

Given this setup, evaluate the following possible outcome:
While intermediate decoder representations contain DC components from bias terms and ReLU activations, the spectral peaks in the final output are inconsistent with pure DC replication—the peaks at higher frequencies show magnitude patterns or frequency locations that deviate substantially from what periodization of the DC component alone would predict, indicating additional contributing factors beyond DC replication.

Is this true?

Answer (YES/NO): NO